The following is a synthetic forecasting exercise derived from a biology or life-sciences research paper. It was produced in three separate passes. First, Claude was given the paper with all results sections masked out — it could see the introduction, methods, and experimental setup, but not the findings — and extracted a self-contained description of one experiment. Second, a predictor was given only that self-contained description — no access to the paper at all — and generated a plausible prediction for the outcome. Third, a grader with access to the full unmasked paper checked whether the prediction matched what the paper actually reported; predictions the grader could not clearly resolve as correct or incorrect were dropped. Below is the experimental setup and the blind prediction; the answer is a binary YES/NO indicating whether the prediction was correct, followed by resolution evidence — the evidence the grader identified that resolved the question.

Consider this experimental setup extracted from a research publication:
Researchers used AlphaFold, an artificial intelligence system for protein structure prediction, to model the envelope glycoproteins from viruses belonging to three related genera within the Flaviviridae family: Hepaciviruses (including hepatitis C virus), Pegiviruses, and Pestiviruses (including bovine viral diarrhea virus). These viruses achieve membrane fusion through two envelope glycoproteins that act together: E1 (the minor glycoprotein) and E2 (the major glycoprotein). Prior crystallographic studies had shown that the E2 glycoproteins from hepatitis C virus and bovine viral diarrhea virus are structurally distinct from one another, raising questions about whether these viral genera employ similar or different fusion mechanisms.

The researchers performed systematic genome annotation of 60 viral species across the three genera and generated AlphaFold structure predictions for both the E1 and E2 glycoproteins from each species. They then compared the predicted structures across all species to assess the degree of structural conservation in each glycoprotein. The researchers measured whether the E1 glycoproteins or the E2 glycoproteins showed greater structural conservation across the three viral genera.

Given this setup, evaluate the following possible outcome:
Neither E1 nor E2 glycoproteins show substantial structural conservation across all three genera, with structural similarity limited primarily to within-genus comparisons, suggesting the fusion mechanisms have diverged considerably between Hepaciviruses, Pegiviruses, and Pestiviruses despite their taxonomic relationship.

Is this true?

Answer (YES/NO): NO